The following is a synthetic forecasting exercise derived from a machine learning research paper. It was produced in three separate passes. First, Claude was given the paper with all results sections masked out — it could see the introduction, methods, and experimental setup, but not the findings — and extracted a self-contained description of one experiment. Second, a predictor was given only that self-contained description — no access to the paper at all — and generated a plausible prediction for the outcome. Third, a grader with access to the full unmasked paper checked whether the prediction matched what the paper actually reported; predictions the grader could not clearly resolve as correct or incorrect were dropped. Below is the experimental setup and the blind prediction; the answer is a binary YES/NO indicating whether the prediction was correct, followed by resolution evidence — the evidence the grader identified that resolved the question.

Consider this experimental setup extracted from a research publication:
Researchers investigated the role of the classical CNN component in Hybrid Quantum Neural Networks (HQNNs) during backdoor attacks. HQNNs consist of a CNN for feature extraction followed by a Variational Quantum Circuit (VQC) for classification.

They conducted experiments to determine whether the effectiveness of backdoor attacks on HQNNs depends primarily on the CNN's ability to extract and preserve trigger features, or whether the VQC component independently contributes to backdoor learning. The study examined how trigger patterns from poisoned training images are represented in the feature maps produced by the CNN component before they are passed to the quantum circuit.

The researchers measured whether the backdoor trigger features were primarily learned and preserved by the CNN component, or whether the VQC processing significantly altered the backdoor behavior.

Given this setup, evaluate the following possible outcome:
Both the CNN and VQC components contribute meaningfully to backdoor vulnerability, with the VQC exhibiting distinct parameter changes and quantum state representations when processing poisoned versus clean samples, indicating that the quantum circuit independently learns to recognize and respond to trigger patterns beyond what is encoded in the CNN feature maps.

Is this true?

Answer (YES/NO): NO